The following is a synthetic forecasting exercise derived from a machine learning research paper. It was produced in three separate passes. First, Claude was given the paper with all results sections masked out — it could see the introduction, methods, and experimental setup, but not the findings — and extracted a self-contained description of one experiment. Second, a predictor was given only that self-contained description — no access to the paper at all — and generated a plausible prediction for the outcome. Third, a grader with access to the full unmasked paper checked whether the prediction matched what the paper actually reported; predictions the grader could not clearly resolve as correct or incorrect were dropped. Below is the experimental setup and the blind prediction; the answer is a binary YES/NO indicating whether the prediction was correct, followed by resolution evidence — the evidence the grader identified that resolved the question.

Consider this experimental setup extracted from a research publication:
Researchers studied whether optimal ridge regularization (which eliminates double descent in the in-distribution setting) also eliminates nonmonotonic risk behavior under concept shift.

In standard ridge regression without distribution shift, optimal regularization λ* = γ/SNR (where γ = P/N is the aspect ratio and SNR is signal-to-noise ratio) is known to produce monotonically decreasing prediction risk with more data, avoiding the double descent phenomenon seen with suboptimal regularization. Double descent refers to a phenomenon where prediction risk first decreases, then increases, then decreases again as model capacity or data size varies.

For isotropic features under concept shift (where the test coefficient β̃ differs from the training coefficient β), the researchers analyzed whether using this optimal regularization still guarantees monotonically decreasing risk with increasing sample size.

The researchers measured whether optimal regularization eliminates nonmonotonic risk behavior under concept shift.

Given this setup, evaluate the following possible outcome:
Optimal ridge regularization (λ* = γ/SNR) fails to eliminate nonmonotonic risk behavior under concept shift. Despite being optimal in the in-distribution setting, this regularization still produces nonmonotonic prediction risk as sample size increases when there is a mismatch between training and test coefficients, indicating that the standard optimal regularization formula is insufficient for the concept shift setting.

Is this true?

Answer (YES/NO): NO